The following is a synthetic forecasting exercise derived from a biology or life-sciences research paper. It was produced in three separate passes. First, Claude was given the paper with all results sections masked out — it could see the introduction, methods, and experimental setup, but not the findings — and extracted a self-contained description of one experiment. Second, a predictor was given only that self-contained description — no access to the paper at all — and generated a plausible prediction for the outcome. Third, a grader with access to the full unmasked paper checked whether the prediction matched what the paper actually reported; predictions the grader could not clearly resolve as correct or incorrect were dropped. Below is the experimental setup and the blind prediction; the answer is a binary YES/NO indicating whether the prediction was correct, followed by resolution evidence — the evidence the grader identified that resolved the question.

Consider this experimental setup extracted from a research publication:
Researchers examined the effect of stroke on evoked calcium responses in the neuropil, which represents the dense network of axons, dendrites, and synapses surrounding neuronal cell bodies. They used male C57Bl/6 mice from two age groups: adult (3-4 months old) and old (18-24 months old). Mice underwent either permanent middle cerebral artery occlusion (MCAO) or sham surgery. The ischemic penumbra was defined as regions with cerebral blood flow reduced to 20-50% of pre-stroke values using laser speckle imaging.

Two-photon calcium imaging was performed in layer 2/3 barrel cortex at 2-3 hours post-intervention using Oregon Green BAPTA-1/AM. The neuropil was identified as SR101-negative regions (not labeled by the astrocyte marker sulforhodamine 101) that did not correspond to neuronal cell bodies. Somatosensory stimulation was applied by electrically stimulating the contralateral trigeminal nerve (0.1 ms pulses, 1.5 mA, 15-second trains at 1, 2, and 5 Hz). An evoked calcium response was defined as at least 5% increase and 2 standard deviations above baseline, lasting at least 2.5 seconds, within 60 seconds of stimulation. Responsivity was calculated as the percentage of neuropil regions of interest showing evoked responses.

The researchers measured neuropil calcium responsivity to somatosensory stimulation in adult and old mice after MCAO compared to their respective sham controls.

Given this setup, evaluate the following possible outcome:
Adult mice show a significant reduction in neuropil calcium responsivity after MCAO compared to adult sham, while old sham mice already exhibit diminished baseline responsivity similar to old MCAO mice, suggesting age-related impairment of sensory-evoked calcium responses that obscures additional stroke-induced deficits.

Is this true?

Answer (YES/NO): NO